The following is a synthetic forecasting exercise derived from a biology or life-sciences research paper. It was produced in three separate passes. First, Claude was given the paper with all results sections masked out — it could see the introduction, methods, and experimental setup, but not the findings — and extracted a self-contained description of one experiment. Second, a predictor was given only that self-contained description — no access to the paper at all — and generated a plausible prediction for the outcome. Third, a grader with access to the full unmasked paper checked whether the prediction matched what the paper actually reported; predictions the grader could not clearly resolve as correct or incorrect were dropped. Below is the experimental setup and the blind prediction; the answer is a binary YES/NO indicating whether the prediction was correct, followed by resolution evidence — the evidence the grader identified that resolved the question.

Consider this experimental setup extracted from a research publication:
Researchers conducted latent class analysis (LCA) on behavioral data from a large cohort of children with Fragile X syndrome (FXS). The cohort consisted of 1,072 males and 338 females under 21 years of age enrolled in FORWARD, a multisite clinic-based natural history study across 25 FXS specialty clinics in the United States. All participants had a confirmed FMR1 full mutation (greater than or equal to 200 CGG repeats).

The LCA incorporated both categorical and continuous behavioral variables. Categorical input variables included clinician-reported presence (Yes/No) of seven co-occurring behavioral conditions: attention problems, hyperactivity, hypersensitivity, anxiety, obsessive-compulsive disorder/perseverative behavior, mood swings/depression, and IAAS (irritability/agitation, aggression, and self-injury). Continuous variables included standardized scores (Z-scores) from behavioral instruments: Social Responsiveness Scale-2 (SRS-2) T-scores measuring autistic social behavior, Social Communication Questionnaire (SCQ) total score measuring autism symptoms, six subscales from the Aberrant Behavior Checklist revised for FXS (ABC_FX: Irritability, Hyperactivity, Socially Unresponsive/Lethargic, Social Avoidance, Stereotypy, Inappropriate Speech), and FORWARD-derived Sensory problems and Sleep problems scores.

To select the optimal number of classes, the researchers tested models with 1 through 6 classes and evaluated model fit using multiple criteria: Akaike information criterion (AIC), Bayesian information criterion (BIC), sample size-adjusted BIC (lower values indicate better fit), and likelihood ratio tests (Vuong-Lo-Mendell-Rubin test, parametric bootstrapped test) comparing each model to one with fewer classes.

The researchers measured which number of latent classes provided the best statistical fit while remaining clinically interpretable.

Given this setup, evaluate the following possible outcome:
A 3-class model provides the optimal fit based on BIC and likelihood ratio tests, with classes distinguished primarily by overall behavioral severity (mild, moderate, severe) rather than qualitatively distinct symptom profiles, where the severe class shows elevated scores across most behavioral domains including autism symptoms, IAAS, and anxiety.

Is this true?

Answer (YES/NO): NO